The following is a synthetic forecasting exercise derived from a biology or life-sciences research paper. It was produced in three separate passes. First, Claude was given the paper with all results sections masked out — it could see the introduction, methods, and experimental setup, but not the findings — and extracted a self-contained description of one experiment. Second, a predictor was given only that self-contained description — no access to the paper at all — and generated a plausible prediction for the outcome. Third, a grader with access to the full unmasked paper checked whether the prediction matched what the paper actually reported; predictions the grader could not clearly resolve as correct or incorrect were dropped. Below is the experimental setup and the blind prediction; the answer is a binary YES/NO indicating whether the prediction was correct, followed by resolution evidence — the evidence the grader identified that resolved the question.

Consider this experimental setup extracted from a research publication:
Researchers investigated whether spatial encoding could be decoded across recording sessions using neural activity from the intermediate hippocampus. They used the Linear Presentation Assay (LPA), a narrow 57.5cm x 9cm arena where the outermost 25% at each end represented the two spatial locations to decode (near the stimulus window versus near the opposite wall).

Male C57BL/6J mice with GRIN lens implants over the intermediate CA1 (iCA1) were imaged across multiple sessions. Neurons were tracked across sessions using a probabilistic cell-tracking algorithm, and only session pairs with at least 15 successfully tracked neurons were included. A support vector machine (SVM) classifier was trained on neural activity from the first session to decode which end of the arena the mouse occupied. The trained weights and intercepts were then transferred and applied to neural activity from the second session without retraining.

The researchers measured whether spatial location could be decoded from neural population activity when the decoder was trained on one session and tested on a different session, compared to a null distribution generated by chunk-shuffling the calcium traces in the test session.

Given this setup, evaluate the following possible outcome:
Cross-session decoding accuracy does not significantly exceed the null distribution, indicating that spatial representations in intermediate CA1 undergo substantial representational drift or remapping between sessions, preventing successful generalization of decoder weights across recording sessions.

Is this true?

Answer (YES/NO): NO